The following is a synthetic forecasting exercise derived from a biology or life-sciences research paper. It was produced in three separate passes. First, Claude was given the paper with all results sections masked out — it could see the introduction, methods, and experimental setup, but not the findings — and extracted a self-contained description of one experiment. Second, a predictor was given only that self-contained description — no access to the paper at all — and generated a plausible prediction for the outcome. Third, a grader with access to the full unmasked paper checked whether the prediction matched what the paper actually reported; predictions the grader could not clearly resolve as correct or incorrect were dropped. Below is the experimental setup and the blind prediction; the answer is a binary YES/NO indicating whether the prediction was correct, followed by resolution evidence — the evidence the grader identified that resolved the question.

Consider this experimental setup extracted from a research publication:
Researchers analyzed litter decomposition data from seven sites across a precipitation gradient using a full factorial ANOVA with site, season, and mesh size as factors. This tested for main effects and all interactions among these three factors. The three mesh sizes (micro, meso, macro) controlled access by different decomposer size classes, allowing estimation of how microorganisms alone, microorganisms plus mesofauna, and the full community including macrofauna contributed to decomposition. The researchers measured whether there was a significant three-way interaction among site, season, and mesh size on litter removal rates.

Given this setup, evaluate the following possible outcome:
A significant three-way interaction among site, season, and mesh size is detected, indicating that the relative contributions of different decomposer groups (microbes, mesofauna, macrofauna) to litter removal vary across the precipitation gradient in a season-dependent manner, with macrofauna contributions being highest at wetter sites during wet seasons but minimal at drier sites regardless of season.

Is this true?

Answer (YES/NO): NO